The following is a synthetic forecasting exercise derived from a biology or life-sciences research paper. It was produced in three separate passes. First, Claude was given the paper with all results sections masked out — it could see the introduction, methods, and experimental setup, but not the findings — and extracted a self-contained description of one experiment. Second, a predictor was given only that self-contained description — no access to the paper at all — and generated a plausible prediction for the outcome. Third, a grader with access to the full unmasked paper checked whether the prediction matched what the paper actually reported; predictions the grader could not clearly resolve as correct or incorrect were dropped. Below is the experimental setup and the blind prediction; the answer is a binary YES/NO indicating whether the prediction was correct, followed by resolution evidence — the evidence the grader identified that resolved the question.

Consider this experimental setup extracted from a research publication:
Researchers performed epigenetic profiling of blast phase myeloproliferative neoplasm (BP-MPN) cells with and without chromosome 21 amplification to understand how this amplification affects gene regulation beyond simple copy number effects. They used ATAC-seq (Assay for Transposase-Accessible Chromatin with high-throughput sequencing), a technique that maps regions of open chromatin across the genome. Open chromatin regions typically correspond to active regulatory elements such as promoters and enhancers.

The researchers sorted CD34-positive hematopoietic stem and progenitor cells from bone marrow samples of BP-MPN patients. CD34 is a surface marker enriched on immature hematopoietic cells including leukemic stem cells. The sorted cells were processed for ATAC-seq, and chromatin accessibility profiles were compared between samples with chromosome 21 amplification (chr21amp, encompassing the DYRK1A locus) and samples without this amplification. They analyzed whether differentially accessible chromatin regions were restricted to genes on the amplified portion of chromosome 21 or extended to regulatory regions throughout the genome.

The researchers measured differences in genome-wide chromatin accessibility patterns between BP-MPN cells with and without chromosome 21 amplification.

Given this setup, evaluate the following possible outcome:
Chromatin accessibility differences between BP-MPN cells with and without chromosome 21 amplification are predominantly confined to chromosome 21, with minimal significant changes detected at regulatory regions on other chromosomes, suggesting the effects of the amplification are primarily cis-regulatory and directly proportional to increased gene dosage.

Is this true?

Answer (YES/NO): NO